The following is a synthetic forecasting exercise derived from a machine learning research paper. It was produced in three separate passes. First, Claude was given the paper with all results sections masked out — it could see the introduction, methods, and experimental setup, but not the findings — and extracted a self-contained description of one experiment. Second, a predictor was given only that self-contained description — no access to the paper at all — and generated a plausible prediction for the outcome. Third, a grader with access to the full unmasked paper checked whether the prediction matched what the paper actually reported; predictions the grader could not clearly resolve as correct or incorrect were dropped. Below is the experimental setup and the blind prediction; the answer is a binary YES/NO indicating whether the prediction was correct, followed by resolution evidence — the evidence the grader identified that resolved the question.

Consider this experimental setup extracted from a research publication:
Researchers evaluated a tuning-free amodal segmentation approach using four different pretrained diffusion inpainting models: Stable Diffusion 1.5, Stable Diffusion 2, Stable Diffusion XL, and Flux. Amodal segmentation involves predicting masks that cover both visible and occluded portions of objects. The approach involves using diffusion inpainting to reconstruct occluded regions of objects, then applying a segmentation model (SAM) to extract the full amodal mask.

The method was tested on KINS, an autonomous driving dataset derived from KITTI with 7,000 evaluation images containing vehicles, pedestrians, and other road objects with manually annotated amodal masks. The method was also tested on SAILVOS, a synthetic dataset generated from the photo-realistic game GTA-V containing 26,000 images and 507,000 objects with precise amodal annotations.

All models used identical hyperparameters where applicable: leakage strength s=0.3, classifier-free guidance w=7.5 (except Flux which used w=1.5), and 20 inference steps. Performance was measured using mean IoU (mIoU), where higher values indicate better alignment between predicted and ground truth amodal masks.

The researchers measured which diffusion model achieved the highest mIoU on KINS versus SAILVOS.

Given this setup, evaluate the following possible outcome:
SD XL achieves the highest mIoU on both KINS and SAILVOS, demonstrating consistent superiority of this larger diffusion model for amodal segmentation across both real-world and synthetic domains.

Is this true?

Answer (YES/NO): NO